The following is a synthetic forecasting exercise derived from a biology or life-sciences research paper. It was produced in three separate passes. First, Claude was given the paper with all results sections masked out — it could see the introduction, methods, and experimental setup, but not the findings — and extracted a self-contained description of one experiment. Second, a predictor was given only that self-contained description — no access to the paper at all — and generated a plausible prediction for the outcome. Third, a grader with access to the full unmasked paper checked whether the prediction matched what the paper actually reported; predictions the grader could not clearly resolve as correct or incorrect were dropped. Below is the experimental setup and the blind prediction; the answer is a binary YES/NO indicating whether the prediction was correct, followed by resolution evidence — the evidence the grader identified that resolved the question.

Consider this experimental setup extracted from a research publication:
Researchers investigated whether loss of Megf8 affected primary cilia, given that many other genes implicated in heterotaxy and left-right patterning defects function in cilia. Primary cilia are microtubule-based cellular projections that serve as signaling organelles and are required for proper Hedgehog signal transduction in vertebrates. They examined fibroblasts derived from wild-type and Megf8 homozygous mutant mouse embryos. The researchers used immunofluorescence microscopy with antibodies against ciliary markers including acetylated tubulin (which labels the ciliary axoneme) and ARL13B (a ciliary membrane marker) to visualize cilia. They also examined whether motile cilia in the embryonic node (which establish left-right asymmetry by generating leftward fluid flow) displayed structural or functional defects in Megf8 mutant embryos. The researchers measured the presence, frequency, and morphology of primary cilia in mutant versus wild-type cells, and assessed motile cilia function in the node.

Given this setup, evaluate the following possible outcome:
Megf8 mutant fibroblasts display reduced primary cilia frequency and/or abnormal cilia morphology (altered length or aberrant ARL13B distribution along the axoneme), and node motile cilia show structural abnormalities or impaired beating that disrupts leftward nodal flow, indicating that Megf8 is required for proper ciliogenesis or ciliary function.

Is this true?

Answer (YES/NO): NO